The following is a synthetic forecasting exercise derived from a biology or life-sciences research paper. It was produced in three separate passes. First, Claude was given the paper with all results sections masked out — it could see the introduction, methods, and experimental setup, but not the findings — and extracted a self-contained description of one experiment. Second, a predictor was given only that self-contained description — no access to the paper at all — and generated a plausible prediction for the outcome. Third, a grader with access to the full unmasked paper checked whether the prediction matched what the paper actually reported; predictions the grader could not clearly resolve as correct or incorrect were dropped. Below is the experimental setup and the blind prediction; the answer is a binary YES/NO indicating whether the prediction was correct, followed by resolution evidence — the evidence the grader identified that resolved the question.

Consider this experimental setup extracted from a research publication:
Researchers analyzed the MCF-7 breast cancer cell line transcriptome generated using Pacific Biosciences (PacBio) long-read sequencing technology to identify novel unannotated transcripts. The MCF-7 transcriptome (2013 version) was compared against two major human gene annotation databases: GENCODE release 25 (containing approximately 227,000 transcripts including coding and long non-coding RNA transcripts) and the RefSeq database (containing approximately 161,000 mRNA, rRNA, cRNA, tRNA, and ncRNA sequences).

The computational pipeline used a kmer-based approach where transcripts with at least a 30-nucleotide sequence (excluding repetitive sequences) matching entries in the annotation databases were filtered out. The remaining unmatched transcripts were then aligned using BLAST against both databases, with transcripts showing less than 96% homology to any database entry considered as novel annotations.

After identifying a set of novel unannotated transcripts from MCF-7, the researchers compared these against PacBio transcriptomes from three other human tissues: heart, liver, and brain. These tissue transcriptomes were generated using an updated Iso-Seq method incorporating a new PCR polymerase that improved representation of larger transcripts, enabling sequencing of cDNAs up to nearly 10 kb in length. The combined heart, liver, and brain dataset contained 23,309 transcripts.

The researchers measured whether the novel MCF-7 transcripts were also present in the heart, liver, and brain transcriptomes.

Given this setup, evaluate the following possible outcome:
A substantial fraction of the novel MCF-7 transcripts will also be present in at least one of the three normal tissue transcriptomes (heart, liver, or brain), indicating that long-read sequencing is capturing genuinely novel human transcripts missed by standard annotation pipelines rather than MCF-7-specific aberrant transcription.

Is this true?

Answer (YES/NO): NO